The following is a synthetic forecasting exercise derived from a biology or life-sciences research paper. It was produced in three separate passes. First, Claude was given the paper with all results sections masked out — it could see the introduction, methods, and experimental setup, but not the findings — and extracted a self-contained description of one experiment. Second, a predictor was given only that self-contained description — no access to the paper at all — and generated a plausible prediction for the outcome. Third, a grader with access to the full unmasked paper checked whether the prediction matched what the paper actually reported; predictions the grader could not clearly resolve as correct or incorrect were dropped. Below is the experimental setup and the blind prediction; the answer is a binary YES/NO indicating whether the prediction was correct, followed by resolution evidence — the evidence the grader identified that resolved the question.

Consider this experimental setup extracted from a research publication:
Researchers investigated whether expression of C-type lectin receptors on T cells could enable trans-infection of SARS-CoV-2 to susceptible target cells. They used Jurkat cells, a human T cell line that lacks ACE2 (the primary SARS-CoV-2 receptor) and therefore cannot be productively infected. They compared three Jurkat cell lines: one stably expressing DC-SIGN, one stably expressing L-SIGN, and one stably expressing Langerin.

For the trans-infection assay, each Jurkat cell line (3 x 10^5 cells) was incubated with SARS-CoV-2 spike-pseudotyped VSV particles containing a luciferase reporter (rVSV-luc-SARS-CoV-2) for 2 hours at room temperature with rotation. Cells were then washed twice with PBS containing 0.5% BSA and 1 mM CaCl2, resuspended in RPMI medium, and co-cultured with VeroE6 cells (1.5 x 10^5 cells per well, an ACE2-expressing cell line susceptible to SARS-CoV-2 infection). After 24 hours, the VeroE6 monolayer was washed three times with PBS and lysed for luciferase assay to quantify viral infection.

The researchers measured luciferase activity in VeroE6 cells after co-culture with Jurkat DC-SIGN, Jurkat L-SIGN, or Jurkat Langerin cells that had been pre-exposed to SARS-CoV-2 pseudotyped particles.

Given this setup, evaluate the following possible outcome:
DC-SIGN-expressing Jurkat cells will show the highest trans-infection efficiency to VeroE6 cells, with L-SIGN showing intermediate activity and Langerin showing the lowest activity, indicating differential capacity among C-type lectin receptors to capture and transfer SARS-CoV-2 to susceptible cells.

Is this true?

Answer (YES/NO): YES